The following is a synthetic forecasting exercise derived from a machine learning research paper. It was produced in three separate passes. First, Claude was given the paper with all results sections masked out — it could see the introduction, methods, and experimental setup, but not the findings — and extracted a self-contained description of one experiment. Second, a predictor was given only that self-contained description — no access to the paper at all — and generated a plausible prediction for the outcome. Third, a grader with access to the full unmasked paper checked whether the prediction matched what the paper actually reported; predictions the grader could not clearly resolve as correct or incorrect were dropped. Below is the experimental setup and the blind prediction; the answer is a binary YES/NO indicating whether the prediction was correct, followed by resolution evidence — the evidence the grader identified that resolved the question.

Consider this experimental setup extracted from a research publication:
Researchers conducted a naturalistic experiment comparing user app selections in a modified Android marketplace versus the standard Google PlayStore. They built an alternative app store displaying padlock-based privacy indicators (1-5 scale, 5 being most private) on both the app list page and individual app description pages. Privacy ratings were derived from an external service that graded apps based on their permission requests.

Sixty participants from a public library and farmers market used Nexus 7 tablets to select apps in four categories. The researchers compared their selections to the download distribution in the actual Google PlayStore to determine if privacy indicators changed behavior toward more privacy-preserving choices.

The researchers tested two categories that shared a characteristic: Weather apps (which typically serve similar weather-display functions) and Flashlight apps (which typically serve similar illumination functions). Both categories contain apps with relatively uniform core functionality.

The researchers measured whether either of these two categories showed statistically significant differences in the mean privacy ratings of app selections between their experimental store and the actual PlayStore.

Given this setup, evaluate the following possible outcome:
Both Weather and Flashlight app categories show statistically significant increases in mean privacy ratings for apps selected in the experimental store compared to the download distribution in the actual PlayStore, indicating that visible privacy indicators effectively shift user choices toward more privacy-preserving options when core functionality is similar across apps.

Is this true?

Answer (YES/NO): NO